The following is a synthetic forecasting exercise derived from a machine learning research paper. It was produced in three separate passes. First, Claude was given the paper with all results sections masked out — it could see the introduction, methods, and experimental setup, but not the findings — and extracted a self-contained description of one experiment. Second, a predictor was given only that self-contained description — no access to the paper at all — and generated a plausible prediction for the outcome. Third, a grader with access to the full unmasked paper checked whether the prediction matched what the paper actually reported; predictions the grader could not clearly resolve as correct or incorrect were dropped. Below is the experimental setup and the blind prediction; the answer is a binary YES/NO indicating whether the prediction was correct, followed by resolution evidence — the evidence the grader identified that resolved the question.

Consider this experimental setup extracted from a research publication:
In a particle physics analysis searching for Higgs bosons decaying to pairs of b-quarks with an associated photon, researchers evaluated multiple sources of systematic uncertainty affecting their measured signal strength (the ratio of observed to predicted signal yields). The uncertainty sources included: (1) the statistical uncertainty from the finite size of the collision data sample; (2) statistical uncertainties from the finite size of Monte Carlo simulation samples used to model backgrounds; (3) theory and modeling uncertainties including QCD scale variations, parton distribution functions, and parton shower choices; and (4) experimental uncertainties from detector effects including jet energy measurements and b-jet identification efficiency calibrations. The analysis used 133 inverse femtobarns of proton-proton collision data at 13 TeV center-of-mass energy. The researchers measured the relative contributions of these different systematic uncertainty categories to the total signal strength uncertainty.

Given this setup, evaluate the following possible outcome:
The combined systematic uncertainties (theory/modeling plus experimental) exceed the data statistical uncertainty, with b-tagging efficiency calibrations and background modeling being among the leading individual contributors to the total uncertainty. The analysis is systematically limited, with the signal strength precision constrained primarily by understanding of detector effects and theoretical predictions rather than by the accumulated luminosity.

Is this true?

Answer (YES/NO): NO